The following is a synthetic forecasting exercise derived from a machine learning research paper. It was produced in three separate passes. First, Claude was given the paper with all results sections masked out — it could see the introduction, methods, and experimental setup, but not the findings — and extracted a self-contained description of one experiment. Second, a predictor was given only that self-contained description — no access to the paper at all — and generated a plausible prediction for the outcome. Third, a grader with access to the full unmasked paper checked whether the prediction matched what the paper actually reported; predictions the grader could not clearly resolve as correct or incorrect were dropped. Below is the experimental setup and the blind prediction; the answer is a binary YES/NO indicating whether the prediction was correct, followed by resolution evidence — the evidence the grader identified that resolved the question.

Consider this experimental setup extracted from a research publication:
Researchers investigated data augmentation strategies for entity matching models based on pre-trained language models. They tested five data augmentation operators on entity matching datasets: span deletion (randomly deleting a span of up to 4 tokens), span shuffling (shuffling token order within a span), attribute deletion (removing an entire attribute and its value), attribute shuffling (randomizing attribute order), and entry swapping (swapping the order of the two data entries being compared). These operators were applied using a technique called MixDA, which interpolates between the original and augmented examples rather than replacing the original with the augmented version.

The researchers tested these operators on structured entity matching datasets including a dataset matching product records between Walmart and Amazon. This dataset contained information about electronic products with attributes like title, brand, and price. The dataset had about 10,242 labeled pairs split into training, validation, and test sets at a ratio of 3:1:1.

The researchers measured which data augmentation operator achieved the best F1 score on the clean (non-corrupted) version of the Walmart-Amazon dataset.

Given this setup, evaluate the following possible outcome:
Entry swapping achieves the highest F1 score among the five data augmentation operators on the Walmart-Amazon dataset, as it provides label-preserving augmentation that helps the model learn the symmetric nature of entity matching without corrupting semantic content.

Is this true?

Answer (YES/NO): NO